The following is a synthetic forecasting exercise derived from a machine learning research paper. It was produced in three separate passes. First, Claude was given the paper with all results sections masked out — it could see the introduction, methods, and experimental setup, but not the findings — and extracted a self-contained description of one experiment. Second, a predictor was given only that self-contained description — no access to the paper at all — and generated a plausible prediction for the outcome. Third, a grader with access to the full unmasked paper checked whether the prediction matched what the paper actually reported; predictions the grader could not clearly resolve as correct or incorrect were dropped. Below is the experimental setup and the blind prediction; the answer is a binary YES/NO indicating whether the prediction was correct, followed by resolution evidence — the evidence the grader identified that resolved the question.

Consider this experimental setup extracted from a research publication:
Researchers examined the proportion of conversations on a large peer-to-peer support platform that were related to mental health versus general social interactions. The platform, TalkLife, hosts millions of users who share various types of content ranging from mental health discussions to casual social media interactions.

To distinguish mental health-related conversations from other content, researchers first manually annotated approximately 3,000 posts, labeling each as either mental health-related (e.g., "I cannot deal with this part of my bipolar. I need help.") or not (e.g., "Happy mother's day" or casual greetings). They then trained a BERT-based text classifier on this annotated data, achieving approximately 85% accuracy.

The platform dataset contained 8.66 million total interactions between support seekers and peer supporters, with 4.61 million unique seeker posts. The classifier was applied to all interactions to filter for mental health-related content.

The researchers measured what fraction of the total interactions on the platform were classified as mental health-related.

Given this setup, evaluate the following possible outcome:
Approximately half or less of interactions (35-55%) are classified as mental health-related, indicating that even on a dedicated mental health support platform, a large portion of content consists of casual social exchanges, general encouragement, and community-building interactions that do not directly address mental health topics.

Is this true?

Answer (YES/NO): YES